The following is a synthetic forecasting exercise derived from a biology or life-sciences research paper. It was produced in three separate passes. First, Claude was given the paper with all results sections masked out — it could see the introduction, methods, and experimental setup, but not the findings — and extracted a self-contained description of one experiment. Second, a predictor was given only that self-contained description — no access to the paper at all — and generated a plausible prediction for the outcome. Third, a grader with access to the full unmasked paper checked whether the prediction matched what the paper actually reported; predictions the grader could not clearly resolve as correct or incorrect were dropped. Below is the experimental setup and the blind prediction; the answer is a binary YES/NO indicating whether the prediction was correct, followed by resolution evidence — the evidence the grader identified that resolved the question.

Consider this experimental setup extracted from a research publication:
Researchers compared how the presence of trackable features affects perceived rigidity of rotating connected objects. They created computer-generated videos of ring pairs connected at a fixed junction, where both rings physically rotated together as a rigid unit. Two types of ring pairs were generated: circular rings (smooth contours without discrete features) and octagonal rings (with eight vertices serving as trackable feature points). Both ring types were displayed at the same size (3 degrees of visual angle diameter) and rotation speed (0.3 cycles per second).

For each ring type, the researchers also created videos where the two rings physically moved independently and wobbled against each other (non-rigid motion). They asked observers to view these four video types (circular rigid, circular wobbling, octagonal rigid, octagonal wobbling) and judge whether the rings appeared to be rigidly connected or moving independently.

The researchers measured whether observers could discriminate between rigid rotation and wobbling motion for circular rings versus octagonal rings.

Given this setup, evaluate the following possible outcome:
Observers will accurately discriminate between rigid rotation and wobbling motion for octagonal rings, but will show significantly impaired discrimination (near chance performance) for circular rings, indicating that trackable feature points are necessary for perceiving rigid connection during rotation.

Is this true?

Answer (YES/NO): YES